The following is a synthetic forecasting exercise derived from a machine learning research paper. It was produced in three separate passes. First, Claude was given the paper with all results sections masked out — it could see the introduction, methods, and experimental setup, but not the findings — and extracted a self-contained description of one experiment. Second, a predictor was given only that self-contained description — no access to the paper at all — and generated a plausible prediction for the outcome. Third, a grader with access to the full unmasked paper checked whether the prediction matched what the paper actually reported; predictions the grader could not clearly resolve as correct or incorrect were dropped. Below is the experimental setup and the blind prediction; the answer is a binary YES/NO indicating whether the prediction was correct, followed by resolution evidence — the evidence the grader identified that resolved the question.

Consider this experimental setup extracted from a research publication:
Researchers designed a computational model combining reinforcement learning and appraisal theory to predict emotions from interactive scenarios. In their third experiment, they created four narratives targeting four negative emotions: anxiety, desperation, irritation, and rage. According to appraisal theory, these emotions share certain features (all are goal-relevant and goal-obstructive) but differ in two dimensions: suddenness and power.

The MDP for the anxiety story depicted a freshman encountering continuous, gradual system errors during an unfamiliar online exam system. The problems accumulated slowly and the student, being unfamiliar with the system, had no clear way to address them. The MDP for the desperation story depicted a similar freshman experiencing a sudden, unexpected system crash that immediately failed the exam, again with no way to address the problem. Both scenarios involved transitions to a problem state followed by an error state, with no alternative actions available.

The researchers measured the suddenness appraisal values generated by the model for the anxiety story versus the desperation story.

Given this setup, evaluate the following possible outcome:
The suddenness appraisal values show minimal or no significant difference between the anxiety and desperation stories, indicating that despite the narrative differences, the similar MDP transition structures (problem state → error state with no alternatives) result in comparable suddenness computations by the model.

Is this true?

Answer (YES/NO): NO